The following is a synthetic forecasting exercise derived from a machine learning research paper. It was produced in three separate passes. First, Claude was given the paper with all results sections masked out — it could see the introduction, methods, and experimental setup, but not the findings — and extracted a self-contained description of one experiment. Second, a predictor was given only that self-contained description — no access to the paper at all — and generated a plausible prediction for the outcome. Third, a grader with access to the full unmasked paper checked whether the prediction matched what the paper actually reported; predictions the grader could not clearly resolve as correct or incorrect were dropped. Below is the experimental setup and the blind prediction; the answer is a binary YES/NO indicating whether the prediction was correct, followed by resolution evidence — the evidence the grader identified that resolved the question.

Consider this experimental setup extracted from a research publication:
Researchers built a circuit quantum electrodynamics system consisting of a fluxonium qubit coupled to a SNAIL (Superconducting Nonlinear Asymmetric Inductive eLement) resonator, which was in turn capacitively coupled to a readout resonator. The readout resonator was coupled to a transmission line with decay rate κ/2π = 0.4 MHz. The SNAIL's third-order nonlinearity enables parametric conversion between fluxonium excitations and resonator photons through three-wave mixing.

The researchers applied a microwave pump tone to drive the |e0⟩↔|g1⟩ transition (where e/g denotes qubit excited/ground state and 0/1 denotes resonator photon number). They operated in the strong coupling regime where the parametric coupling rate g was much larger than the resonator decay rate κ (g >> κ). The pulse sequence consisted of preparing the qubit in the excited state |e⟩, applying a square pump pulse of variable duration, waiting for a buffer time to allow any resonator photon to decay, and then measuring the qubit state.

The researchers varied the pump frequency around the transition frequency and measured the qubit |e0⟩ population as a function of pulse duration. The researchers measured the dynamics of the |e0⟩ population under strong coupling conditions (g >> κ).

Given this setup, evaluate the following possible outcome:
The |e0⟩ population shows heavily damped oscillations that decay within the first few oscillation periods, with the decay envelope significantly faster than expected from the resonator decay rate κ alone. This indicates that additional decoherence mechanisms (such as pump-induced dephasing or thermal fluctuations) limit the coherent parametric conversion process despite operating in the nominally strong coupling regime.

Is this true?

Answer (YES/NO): NO